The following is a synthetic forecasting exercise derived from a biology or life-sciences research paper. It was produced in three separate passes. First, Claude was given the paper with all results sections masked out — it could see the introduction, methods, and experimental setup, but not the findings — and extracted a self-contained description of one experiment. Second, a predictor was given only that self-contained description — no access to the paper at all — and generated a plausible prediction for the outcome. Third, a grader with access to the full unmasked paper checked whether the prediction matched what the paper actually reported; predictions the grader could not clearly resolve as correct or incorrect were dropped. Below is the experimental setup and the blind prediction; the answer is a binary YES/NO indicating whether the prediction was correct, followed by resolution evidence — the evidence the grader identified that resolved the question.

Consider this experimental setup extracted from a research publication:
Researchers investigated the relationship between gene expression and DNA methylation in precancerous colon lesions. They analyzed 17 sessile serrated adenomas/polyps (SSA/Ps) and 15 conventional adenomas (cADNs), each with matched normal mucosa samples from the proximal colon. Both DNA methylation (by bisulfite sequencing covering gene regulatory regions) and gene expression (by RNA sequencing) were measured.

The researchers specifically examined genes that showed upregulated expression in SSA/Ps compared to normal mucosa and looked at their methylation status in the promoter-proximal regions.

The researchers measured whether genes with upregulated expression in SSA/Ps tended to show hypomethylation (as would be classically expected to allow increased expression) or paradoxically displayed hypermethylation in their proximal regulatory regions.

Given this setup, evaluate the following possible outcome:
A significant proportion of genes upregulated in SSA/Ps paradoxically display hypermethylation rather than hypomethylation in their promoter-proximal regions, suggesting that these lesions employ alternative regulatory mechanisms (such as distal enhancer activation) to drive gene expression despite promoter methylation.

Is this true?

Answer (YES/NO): YES